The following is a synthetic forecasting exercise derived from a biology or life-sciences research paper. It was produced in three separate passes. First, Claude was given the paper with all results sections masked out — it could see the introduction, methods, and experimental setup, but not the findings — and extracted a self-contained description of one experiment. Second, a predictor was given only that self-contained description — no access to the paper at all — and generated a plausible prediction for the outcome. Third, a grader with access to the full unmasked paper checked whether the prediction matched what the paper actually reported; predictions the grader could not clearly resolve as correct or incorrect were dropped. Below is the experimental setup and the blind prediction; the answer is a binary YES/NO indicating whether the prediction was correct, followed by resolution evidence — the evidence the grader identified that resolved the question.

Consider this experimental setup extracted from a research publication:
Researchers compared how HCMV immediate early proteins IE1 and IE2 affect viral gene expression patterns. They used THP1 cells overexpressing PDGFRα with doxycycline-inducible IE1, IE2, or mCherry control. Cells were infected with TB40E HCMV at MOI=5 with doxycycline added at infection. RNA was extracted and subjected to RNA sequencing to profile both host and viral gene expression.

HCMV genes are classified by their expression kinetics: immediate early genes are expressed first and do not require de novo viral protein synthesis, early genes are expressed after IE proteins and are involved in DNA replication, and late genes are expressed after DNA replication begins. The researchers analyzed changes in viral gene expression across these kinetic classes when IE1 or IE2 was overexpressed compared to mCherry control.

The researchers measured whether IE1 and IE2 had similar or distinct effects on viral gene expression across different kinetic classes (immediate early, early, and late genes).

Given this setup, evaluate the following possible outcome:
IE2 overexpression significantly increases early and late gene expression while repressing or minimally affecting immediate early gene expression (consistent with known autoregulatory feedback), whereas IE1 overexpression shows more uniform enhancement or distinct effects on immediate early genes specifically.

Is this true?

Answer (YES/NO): NO